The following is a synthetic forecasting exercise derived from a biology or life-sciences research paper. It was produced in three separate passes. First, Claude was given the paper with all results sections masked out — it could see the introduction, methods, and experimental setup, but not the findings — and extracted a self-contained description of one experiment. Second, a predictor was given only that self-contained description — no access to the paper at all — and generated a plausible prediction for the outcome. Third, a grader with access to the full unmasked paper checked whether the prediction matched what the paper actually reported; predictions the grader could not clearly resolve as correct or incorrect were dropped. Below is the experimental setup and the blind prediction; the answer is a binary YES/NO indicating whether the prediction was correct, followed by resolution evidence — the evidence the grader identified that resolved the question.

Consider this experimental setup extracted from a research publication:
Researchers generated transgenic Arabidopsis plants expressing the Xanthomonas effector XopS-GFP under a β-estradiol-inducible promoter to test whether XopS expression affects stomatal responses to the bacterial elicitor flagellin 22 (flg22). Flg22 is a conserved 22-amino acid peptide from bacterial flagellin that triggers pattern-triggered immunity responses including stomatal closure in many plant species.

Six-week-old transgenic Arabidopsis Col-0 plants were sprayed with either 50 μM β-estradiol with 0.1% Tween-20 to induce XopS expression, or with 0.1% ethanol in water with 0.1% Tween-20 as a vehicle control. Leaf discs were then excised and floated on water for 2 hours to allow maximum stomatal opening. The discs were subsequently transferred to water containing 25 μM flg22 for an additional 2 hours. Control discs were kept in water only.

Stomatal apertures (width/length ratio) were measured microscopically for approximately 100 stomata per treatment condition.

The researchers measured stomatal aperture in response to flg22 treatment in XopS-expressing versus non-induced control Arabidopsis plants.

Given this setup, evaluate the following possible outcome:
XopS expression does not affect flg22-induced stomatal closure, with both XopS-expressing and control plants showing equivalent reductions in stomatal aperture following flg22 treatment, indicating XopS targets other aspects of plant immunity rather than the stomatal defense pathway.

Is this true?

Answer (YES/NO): NO